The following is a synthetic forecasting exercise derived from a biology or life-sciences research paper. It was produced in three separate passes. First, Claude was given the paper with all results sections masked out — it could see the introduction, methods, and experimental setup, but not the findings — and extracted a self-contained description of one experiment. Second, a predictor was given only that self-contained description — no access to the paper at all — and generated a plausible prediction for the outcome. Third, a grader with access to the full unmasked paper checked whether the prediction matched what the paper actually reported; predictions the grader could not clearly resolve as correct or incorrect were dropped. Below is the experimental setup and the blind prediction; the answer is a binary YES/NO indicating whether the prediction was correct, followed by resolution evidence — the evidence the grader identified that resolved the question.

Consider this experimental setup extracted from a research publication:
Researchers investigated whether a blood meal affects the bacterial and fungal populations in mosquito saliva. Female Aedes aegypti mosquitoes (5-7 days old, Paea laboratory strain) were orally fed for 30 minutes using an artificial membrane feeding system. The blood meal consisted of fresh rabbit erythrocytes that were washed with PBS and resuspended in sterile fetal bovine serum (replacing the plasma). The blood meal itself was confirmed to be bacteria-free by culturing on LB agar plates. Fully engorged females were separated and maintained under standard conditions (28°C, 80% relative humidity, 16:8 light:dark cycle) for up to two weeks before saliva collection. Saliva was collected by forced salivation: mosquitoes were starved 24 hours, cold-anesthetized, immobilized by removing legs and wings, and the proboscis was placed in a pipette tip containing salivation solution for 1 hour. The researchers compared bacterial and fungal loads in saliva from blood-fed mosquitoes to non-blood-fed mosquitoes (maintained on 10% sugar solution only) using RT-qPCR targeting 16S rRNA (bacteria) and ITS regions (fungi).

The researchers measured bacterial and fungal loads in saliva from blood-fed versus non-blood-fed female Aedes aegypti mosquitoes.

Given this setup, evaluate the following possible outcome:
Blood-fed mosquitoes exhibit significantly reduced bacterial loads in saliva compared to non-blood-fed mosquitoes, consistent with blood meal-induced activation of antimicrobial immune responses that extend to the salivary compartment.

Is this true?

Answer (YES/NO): NO